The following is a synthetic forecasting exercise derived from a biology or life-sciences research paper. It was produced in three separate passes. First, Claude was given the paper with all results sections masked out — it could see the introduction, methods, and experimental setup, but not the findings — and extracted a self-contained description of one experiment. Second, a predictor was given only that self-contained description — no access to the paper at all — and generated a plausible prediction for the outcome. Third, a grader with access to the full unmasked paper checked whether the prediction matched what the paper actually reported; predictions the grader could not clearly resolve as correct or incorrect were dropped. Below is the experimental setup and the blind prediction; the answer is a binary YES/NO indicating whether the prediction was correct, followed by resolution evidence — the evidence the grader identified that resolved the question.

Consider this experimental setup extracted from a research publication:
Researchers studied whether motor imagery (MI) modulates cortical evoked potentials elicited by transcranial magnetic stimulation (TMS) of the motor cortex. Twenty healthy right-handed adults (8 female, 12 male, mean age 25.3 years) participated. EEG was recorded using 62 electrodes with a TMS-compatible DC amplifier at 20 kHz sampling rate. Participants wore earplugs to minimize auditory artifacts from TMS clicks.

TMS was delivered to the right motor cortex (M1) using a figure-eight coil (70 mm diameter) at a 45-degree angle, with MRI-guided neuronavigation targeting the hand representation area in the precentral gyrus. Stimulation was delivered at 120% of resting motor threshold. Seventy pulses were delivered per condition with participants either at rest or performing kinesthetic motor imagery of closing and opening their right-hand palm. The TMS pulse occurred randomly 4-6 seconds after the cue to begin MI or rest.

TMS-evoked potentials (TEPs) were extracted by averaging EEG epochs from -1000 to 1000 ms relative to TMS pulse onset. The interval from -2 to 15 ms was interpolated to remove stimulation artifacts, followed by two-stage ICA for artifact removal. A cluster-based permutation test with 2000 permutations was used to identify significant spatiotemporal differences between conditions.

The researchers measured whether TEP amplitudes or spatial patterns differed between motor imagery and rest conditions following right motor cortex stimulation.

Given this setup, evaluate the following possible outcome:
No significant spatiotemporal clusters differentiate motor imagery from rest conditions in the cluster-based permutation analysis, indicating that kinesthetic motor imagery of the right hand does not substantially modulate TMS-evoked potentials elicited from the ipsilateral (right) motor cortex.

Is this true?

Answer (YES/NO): NO